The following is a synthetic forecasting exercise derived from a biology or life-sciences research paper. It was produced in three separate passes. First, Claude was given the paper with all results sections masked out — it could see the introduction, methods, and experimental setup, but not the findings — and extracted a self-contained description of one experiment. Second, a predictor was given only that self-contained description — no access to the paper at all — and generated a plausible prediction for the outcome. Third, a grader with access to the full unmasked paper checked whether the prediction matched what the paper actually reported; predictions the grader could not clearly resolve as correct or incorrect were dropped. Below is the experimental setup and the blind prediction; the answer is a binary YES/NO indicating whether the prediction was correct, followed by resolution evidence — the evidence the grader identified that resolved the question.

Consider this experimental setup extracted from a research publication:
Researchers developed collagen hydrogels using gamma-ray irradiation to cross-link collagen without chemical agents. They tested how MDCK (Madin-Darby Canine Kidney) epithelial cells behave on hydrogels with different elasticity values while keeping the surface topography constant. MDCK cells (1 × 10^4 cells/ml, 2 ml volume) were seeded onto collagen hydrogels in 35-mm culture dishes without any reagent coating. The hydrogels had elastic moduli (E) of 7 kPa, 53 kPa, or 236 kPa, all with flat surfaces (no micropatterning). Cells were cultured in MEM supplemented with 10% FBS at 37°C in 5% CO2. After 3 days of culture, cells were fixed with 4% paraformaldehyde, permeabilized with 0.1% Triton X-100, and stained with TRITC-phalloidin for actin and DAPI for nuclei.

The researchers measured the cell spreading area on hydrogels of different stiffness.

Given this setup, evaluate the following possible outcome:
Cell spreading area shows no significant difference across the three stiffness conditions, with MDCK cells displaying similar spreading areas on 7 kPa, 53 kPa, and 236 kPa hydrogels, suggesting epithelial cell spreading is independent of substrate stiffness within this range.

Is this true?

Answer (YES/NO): NO